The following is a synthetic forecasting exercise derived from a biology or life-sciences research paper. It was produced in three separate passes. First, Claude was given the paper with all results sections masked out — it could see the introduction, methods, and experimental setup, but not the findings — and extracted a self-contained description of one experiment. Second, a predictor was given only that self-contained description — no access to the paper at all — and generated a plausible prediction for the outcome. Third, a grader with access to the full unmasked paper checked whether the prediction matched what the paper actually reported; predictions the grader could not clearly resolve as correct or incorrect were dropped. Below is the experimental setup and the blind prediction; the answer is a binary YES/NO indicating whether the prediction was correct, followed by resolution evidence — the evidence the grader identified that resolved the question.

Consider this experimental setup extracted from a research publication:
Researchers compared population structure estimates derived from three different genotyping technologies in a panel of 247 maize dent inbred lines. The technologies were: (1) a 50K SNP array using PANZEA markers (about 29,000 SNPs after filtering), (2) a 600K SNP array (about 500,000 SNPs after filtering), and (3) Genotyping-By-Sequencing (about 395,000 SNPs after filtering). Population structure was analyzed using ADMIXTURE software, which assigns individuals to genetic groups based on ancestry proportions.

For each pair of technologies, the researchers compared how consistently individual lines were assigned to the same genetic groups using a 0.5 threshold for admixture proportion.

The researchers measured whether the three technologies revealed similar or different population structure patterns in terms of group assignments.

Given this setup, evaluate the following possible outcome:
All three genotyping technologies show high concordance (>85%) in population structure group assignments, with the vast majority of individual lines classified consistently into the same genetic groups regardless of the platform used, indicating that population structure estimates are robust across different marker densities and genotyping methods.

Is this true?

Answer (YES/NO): YES